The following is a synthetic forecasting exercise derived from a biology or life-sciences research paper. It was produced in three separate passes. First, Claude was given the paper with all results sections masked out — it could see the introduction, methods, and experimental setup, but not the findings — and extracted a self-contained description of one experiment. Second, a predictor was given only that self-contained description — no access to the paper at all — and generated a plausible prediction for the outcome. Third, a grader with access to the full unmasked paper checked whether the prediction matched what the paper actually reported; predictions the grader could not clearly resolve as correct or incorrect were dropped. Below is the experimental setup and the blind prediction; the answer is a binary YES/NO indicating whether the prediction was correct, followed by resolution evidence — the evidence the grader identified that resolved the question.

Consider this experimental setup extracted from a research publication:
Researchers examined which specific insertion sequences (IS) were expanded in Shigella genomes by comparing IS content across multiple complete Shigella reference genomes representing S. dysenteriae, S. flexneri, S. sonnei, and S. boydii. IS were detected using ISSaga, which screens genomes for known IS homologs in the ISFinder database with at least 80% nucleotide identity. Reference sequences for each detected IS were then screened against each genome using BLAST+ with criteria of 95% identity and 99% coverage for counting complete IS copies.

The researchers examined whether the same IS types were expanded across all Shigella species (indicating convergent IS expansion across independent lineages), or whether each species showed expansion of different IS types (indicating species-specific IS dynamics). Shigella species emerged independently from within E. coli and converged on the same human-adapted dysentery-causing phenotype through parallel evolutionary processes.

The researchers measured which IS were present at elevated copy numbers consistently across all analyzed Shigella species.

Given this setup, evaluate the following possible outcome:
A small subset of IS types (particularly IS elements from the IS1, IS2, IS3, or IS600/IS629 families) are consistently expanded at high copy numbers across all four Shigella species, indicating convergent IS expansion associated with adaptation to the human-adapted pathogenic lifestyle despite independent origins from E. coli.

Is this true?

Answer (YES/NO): YES